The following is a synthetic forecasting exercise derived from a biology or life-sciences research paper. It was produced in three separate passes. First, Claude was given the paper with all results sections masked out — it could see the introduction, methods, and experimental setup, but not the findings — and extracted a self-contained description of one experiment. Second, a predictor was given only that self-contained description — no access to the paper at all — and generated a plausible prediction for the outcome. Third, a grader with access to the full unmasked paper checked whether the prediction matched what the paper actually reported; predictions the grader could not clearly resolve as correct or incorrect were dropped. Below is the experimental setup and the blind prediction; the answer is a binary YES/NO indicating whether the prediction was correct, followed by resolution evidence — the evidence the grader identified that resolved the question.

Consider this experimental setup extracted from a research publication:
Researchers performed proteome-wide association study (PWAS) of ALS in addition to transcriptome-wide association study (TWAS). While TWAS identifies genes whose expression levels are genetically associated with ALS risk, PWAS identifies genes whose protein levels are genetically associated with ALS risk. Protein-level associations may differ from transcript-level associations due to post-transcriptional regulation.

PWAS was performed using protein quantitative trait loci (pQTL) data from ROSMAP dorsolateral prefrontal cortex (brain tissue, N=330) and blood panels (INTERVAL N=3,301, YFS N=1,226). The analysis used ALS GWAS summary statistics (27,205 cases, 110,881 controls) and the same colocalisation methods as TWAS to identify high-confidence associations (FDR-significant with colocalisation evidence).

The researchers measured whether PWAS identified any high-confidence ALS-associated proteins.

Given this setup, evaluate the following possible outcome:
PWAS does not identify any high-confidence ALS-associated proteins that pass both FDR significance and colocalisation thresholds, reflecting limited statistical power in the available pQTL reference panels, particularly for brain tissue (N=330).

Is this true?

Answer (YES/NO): NO